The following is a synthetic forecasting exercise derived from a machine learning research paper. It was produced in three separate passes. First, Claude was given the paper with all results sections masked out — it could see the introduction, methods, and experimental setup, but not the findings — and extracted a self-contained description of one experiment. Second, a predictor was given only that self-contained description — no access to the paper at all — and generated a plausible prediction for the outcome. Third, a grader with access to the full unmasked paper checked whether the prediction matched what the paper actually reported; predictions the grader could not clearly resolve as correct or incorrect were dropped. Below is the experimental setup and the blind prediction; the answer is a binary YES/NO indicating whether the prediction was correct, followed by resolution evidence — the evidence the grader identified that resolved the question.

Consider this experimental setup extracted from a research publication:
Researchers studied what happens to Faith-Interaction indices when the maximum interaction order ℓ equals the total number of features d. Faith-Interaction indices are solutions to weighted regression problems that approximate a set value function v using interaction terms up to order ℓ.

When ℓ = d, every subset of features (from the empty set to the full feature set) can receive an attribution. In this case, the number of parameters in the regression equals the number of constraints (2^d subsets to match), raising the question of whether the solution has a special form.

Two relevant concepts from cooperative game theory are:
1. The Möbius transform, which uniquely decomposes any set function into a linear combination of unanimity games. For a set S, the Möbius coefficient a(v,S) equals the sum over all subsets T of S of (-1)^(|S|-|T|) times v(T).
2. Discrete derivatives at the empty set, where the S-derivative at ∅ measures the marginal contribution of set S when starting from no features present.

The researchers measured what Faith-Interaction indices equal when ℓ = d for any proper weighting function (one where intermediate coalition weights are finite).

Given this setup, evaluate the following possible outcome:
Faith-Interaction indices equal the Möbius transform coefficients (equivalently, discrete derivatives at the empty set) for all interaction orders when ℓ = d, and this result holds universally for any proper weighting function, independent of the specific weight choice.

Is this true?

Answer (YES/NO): YES